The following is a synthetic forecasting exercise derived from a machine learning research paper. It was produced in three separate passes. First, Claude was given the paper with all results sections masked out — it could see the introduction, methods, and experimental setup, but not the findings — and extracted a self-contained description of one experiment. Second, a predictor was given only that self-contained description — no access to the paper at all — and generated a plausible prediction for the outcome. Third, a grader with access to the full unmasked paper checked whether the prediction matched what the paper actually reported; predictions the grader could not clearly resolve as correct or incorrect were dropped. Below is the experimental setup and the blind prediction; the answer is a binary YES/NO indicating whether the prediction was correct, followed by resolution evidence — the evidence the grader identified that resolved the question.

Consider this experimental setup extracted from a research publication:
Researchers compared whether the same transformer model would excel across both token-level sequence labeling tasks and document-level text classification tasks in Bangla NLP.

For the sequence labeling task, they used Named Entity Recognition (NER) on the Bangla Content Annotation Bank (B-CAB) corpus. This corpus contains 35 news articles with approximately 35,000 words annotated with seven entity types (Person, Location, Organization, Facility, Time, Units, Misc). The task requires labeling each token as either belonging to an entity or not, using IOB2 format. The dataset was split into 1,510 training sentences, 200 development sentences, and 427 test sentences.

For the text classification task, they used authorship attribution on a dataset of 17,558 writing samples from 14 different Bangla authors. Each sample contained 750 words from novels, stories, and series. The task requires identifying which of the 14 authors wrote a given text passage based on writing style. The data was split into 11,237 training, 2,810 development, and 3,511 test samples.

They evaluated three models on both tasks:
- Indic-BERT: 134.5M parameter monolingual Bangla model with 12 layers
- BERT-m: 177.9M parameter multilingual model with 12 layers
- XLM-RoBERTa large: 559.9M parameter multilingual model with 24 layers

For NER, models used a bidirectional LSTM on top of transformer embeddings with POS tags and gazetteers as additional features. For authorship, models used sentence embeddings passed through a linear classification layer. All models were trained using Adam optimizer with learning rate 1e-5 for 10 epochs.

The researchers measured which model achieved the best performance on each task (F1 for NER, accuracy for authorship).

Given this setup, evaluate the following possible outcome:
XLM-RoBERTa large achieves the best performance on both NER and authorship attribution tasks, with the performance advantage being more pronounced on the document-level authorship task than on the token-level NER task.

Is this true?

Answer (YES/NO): NO